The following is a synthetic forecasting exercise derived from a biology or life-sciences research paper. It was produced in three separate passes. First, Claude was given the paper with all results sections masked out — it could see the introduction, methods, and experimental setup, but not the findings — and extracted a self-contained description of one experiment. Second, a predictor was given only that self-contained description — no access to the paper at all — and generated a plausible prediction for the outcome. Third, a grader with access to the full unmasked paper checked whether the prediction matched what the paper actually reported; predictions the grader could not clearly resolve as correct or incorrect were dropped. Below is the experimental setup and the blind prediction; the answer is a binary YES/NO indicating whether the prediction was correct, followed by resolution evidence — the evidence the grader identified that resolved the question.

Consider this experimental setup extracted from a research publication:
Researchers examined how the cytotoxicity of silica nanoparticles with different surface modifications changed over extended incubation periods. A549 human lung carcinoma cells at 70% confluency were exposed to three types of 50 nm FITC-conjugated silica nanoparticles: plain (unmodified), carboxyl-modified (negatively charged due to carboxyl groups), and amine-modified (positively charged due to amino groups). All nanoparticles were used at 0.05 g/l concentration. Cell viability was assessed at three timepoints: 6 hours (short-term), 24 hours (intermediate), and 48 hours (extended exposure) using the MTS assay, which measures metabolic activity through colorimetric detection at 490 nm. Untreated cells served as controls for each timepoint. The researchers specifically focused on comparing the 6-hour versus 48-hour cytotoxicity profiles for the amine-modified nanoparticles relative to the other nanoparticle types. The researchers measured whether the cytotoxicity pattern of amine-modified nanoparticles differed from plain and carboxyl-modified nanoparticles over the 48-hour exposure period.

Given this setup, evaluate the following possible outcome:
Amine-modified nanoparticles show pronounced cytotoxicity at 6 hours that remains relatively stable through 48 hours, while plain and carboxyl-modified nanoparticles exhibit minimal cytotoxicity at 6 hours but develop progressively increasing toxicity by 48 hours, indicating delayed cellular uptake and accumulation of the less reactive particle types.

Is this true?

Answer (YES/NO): NO